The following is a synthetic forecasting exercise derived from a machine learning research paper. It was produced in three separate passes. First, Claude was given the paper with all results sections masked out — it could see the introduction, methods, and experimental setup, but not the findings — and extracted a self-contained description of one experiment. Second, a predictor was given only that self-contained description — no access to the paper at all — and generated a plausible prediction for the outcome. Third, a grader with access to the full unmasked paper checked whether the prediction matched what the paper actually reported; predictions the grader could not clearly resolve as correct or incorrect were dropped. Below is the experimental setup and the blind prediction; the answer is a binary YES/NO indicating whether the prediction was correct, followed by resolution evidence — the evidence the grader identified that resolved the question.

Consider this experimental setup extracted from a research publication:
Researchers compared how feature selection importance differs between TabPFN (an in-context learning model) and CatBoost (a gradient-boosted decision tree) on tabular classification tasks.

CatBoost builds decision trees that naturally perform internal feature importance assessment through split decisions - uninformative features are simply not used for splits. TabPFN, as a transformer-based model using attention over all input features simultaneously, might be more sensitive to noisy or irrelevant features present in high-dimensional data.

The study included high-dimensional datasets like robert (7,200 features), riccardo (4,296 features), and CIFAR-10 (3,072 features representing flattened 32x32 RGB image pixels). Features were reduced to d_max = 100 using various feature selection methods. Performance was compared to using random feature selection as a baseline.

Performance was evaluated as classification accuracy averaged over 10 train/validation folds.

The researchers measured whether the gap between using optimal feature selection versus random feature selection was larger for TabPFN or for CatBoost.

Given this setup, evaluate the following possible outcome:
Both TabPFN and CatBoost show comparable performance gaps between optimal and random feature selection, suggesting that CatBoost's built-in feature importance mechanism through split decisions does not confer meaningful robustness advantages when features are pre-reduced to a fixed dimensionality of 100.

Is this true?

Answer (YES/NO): NO